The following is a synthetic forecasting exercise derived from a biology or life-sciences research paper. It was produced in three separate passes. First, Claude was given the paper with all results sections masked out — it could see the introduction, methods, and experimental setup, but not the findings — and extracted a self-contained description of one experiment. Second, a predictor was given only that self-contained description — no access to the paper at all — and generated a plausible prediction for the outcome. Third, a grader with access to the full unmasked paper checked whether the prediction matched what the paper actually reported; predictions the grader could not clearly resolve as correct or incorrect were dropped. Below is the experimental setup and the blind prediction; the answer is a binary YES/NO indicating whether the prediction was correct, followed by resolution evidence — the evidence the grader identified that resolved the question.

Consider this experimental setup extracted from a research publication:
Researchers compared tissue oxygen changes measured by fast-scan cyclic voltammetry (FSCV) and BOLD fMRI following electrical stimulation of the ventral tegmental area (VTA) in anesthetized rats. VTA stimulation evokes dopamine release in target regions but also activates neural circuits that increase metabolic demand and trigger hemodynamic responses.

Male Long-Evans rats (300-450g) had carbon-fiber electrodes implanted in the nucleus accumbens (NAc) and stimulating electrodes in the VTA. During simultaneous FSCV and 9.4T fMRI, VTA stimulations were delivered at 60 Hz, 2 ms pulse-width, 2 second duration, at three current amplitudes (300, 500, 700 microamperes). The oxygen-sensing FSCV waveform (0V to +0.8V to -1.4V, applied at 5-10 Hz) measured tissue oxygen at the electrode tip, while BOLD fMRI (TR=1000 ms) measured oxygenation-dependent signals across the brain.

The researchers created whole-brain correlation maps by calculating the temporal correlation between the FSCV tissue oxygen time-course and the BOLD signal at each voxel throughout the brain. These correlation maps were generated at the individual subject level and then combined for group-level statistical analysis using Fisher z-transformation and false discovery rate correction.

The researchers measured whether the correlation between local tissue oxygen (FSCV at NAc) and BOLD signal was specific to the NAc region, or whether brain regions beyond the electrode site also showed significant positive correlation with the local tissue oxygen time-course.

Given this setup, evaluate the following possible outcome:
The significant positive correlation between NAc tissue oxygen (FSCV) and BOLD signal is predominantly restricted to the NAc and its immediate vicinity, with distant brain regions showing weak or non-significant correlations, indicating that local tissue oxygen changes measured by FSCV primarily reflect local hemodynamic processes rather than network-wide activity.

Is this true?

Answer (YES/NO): NO